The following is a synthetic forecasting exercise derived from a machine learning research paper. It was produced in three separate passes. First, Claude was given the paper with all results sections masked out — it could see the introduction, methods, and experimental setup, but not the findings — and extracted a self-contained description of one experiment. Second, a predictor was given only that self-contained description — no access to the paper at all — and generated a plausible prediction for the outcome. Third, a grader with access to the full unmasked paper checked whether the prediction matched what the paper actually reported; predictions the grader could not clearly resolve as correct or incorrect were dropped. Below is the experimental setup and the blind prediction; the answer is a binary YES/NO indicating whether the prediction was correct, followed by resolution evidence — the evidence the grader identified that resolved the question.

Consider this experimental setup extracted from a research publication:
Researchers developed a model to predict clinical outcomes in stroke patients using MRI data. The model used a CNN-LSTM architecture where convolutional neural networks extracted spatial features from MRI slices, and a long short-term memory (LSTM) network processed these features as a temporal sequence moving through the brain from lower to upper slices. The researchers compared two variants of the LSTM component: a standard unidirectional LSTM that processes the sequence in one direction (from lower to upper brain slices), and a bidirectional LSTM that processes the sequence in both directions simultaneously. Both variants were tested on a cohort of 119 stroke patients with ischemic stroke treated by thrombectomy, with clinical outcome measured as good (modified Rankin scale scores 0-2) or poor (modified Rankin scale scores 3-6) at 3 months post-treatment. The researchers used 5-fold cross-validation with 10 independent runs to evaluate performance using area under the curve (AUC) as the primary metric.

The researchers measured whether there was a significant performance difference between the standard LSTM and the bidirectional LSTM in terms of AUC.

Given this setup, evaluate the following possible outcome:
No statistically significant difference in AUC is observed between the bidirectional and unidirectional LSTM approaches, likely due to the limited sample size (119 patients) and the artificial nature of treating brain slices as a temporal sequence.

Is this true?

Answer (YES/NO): NO